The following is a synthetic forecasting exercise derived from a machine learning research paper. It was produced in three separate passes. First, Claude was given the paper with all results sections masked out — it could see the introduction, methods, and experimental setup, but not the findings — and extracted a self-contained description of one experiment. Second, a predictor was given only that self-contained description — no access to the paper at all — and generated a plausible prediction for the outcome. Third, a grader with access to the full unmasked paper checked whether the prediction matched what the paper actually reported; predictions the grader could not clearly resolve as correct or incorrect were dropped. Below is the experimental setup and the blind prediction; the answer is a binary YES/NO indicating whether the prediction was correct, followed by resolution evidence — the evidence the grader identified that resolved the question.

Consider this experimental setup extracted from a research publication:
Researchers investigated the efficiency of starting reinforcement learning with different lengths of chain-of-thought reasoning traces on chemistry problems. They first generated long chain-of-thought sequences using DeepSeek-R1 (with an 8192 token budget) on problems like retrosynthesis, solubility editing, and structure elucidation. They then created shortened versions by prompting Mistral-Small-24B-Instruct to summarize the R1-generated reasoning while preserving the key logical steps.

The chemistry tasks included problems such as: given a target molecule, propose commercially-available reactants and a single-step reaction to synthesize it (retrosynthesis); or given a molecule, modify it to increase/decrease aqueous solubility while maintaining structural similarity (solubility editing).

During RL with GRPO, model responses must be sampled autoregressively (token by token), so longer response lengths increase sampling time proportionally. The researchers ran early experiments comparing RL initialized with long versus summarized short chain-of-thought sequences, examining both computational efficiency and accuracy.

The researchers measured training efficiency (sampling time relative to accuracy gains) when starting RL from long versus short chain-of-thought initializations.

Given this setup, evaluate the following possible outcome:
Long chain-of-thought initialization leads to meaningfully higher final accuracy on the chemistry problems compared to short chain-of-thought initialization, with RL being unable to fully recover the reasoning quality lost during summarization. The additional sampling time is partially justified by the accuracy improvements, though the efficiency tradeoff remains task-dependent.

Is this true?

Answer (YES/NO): NO